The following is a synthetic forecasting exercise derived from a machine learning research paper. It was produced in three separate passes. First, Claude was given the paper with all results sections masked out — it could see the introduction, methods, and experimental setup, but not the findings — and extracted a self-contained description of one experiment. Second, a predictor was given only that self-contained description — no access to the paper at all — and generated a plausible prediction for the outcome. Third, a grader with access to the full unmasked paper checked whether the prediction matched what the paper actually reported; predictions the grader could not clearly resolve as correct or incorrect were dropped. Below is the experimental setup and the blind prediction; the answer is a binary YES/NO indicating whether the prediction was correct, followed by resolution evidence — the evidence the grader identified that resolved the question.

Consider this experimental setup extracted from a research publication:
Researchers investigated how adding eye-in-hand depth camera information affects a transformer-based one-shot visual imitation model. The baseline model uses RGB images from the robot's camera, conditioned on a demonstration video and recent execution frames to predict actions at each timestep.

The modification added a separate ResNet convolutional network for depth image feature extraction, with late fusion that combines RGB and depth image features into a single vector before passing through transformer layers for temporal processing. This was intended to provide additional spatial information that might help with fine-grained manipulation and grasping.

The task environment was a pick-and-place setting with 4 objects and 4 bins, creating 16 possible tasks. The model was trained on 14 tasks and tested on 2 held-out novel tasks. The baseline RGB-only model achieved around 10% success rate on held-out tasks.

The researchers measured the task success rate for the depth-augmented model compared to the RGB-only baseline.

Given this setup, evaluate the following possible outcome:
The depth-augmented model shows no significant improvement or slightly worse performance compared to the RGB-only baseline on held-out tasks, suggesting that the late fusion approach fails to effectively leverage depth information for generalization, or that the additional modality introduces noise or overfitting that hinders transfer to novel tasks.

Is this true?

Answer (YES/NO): NO